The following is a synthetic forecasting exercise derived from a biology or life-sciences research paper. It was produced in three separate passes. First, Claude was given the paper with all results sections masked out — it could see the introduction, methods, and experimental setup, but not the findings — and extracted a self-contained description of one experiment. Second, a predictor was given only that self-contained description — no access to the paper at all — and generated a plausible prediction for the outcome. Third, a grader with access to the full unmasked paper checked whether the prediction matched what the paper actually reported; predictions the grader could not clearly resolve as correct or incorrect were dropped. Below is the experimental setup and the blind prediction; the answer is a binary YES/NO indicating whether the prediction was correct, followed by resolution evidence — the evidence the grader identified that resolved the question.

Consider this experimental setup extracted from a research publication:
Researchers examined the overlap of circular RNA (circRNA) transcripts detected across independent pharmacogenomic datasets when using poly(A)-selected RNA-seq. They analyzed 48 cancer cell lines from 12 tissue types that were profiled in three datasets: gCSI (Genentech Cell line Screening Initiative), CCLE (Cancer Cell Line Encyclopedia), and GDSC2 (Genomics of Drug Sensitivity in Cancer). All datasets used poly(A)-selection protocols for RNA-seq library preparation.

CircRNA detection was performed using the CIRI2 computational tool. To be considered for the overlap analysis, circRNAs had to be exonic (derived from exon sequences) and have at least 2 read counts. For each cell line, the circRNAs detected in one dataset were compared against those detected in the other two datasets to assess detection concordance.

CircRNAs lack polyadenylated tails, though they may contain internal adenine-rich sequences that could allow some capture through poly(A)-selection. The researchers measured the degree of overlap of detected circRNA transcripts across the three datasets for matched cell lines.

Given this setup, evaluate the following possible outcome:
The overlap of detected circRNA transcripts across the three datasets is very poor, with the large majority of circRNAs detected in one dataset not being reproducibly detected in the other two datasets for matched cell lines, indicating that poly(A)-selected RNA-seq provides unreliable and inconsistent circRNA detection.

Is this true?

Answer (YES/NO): YES